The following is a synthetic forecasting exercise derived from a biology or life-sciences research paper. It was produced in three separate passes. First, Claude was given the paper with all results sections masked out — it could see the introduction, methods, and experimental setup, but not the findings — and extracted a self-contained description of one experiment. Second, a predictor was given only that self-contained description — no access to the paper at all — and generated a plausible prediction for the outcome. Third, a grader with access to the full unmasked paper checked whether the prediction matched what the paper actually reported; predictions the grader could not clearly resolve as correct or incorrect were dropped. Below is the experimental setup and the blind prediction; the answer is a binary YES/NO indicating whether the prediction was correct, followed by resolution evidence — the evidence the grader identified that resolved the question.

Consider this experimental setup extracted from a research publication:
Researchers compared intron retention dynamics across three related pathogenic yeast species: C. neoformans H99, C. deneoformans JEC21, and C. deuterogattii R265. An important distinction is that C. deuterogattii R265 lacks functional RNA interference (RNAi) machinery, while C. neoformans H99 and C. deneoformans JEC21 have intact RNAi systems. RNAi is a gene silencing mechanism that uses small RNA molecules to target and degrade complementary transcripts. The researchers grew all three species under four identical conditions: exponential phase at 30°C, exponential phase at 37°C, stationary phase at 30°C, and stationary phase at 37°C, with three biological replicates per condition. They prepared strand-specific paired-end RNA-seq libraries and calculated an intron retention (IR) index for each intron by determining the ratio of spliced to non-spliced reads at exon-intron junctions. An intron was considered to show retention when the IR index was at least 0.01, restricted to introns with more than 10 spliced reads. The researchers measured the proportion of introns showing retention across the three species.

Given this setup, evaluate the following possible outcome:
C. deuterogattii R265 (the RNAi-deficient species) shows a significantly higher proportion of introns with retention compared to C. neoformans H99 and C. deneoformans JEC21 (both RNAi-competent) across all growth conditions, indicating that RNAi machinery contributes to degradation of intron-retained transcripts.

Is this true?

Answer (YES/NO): NO